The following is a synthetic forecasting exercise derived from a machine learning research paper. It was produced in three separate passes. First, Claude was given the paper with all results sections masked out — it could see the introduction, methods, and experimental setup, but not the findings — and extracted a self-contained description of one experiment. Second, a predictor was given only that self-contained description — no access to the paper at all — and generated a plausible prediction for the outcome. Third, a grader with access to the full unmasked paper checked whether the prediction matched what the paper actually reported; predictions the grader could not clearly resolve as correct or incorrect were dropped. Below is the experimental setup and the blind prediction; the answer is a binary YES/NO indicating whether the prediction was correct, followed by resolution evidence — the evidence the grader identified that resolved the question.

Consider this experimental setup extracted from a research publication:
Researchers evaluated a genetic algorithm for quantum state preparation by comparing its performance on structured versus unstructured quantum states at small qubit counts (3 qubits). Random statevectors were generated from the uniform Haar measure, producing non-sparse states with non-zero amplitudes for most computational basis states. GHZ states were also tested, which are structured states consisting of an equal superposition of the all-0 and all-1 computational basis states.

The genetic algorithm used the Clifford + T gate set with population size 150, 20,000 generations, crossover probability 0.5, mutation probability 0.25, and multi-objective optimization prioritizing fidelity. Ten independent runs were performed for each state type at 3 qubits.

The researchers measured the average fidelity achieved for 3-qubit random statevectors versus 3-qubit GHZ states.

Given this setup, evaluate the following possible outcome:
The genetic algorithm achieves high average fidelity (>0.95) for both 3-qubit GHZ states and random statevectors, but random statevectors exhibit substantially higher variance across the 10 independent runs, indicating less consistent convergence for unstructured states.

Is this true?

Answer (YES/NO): YES